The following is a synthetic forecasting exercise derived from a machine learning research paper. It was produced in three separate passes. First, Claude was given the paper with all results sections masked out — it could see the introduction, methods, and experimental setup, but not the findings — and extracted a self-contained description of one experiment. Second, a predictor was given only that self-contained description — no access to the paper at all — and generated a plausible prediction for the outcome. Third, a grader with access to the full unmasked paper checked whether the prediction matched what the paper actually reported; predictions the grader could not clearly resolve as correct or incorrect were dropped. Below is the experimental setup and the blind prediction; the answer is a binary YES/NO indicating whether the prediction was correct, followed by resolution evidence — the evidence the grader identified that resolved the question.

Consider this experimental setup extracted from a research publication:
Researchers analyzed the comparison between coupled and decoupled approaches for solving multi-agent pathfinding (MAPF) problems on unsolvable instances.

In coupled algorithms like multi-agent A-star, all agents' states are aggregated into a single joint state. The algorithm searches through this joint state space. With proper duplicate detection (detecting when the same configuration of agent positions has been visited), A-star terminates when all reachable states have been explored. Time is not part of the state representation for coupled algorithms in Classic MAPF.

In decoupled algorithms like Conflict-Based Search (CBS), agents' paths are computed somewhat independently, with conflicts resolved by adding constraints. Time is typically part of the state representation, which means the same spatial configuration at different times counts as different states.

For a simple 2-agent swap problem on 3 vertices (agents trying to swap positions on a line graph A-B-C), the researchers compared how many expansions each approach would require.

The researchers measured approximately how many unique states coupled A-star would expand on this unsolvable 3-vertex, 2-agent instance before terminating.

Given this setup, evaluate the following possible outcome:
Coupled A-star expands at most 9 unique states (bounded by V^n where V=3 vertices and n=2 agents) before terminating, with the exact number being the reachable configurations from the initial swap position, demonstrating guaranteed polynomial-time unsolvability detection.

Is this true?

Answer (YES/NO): NO